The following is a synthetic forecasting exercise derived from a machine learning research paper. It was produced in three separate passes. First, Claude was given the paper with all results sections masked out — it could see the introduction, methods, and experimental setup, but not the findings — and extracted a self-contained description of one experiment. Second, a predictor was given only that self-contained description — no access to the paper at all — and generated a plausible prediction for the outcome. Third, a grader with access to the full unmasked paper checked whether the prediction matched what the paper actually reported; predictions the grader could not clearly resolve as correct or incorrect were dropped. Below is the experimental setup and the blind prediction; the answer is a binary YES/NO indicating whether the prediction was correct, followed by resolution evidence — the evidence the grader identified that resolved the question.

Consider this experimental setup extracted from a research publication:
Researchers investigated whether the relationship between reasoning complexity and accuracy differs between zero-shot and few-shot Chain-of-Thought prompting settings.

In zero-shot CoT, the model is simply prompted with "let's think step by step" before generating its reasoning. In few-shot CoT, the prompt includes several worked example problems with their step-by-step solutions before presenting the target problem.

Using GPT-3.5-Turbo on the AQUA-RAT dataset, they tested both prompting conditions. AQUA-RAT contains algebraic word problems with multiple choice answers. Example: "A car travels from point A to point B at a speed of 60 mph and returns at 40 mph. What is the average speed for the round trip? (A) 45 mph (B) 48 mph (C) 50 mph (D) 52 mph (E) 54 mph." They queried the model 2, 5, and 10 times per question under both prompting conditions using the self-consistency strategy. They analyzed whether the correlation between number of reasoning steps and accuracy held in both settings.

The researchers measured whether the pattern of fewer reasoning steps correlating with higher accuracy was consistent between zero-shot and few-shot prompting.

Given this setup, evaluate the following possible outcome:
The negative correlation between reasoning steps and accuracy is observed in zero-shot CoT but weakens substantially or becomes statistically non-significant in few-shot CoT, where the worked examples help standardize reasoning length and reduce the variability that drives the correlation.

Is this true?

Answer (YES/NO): NO